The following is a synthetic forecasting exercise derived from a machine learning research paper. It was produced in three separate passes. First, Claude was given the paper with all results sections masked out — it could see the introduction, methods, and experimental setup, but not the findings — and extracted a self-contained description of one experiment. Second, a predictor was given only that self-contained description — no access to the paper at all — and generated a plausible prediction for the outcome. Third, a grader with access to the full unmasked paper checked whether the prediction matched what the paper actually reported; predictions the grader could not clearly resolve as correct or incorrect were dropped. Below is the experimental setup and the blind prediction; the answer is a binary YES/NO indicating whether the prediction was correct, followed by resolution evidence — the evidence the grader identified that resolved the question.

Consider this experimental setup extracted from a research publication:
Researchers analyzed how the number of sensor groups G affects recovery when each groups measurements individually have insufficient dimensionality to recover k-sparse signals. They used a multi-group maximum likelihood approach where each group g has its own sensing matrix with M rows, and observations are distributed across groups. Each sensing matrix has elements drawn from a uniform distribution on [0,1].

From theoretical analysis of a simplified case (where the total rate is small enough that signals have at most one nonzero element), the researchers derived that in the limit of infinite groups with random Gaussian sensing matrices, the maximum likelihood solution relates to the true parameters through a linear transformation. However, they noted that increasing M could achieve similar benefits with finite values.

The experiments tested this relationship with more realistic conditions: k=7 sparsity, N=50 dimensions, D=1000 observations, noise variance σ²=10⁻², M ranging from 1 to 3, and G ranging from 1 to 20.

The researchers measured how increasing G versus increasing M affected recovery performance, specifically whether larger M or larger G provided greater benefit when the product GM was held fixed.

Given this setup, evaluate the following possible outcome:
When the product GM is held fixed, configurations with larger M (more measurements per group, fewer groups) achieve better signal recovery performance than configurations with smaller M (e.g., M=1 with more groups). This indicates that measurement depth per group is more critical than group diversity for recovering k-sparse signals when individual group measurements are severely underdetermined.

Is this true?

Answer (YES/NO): YES